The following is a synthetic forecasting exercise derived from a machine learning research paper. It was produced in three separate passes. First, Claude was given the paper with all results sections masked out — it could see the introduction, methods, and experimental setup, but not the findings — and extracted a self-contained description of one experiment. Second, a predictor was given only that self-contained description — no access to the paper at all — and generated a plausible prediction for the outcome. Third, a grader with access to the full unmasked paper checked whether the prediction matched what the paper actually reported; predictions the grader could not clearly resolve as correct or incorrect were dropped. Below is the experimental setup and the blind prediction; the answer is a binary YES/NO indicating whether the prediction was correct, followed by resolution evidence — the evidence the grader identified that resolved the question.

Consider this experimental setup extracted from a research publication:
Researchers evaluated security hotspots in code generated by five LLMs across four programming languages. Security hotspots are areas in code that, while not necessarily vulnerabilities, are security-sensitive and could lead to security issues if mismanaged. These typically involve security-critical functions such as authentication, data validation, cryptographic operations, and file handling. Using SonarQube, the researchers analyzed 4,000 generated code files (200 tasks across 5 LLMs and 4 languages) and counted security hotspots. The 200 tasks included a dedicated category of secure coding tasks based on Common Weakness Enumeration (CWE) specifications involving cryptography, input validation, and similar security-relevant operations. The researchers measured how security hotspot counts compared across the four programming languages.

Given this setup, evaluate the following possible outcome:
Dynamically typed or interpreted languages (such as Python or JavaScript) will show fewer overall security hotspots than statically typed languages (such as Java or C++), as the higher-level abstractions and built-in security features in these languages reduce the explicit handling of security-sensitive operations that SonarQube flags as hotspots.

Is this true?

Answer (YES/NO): NO